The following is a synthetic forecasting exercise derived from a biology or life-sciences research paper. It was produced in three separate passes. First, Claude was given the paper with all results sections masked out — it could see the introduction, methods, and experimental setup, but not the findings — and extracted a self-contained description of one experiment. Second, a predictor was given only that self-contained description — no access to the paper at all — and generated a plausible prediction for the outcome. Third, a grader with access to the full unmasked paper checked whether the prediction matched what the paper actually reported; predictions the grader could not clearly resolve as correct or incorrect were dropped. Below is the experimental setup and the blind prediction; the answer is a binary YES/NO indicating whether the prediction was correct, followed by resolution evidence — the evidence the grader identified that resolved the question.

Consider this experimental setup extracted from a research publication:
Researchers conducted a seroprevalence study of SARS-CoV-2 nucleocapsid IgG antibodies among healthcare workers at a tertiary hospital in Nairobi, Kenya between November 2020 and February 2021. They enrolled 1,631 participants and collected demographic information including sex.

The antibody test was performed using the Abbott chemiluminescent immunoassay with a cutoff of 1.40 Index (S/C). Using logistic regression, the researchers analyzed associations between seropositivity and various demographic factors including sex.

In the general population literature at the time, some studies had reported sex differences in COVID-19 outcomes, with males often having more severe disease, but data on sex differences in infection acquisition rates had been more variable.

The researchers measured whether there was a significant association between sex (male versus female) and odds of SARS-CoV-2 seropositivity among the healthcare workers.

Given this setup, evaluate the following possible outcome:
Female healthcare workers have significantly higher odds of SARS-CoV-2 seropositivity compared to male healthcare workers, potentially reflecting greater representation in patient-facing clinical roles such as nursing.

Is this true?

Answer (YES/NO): NO